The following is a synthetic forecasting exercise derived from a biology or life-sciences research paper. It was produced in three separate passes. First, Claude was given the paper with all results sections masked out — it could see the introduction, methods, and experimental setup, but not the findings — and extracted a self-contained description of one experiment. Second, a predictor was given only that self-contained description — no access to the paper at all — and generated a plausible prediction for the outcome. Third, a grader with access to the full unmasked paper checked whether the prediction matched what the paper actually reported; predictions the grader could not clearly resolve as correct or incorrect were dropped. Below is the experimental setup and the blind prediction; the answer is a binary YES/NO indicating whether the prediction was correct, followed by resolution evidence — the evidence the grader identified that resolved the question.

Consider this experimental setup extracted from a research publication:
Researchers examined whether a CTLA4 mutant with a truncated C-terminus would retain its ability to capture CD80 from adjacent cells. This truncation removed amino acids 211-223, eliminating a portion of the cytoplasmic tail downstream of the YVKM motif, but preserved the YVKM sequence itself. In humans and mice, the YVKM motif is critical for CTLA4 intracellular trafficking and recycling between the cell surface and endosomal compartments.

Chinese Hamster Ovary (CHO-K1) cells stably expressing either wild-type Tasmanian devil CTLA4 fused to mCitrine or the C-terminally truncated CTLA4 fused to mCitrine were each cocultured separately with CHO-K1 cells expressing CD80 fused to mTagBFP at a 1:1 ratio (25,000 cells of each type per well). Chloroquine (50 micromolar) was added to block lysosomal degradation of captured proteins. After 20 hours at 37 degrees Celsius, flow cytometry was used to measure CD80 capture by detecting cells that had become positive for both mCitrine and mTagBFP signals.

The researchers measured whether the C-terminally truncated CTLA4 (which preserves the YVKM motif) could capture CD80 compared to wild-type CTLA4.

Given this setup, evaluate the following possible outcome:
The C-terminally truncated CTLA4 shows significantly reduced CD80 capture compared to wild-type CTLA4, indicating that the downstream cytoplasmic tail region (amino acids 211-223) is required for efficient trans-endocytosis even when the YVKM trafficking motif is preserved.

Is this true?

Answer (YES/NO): NO